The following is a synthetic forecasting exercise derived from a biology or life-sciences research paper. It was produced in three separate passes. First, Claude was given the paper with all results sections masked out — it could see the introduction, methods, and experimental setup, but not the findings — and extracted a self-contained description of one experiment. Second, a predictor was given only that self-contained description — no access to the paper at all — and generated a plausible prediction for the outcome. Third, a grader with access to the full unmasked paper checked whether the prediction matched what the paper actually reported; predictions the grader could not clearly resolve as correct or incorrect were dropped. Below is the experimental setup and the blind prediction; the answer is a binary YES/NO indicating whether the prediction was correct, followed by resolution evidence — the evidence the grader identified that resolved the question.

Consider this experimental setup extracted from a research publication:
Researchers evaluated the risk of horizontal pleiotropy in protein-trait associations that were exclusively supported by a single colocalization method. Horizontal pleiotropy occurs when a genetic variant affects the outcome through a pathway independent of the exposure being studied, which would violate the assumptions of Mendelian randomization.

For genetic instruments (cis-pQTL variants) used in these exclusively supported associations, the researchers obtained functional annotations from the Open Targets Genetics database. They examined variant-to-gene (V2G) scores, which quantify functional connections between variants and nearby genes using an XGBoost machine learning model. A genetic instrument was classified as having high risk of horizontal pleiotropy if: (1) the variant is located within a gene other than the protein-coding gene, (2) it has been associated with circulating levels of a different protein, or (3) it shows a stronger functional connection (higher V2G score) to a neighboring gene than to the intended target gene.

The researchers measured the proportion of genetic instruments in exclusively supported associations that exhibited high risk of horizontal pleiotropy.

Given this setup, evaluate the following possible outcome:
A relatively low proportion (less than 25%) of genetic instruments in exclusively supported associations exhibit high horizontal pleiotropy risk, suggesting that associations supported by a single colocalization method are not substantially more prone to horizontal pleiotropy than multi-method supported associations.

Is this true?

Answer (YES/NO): NO